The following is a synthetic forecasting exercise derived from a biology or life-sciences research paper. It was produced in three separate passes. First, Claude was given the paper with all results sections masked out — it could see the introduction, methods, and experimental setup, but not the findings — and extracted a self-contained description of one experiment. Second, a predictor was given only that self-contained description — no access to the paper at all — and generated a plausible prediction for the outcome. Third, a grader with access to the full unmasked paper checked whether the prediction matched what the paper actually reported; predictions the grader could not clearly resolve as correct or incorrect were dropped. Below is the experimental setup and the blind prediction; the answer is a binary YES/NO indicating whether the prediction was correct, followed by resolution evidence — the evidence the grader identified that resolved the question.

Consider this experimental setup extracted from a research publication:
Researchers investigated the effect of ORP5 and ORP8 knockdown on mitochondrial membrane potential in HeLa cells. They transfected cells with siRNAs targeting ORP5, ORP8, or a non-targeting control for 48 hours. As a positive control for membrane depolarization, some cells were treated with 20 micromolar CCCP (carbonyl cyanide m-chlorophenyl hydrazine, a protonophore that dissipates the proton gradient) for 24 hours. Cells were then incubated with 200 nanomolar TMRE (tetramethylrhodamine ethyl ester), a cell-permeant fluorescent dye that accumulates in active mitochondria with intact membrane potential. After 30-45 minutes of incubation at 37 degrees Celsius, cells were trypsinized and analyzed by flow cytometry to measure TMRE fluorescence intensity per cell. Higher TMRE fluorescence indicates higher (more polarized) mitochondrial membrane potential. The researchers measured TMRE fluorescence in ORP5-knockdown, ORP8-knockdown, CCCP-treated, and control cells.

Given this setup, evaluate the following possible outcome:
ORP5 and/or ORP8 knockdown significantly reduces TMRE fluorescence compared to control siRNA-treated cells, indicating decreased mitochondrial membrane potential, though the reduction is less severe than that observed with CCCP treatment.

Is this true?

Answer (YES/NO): NO